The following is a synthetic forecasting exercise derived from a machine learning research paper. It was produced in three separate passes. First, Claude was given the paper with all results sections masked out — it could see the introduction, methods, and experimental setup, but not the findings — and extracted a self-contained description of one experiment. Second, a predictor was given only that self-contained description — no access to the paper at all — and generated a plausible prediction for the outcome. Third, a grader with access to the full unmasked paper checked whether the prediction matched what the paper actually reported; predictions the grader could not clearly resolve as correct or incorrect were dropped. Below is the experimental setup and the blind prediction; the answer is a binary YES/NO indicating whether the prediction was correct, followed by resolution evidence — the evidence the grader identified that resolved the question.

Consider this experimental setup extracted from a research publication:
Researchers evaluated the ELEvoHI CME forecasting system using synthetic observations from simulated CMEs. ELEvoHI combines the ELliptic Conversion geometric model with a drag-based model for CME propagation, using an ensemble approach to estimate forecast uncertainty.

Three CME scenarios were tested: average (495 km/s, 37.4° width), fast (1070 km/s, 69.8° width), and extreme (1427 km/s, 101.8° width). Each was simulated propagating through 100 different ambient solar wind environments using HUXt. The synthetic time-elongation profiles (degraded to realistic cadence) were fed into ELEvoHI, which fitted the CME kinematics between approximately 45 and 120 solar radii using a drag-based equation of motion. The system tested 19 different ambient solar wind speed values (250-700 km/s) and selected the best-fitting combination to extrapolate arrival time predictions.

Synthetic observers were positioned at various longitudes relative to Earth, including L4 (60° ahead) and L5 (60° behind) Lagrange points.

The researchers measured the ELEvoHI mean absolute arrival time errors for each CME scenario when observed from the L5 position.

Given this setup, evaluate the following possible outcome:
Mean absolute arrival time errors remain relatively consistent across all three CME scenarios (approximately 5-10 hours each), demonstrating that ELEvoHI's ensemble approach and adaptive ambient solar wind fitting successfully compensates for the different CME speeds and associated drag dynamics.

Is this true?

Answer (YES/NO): YES